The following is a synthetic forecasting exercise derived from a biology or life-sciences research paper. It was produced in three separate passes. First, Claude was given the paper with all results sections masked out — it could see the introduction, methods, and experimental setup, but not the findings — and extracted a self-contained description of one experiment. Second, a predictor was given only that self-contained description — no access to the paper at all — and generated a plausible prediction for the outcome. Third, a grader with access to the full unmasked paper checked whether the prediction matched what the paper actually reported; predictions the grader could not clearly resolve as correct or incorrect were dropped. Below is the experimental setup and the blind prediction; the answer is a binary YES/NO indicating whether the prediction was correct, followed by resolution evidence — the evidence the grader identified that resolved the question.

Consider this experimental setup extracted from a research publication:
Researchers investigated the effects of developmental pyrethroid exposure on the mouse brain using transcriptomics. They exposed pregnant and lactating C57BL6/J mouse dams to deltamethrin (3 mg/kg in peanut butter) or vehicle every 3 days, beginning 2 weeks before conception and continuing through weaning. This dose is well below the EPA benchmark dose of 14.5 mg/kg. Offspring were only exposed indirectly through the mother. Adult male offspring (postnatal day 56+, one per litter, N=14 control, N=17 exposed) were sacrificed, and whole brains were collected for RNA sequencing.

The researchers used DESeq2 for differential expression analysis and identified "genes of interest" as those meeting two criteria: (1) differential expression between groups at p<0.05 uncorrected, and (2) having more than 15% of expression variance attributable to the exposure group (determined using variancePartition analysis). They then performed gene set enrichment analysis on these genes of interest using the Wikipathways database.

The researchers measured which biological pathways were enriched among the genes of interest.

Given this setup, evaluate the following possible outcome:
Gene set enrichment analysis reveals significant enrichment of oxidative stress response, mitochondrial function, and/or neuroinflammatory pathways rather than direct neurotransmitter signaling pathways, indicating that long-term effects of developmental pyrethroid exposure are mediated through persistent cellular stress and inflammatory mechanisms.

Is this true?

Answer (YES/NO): NO